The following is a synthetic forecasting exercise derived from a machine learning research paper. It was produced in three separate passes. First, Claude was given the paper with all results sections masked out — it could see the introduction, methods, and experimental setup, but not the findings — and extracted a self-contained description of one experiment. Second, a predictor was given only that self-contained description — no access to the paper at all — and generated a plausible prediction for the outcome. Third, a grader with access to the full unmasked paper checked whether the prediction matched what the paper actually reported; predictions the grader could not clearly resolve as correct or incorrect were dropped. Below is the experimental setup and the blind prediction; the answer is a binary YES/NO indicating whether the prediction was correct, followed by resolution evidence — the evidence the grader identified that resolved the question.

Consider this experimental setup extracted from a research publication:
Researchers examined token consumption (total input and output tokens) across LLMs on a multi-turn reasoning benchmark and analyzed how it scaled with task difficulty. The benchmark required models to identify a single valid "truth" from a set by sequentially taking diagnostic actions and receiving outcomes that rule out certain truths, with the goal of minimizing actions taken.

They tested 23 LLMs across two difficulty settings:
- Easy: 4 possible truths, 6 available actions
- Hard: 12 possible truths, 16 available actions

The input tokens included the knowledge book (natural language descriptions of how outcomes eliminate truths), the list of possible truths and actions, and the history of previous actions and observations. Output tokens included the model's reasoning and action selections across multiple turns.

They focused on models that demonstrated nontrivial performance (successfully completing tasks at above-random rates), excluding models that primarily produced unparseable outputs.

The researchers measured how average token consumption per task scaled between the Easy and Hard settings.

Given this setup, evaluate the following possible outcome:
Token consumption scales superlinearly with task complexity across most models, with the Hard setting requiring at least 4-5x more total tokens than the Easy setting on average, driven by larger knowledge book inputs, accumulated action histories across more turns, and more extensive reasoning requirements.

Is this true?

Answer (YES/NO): NO